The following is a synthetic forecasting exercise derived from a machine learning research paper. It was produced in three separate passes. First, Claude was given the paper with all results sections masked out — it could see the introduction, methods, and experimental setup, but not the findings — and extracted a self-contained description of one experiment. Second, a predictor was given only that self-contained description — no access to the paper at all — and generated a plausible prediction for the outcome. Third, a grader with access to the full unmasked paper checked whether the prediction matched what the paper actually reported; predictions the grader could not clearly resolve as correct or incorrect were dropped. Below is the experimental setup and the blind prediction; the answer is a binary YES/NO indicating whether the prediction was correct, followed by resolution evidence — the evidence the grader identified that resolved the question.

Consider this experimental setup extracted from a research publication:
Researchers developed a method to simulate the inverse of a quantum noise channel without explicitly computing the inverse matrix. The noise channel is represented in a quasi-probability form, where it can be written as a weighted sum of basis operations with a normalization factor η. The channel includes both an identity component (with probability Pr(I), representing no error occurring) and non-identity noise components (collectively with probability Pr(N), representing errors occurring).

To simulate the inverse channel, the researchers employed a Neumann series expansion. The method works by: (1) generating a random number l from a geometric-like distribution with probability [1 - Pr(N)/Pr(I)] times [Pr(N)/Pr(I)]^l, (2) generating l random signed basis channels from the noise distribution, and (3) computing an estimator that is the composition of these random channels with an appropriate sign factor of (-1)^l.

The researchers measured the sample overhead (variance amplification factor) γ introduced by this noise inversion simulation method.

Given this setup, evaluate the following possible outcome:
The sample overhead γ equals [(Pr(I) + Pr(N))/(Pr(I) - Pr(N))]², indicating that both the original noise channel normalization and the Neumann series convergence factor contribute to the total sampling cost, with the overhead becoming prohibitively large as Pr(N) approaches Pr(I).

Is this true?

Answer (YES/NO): NO